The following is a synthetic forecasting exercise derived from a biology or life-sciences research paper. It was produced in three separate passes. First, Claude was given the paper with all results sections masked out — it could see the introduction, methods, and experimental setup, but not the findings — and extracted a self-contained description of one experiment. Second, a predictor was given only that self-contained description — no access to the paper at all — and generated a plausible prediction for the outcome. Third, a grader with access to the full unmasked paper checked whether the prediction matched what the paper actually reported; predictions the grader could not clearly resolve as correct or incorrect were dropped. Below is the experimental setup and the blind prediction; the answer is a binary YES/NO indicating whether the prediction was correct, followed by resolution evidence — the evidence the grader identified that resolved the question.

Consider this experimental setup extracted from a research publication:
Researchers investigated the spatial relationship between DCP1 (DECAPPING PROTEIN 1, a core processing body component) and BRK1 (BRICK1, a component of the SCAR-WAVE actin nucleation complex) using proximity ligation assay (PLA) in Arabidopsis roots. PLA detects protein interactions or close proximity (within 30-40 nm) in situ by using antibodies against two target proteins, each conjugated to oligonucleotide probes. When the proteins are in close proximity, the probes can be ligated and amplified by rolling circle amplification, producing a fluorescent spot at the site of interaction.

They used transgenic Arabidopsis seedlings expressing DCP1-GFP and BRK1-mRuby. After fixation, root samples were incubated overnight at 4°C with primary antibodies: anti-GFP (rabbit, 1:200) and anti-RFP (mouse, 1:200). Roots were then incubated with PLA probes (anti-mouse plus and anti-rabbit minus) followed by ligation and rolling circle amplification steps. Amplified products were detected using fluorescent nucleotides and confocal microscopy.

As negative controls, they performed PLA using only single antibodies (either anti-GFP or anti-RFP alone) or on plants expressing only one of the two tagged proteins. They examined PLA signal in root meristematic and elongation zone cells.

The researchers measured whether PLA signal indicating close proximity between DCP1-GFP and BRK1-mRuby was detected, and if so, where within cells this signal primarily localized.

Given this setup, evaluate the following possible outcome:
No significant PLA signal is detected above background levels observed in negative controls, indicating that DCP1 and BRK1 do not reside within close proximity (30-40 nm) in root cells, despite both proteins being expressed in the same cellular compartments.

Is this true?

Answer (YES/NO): NO